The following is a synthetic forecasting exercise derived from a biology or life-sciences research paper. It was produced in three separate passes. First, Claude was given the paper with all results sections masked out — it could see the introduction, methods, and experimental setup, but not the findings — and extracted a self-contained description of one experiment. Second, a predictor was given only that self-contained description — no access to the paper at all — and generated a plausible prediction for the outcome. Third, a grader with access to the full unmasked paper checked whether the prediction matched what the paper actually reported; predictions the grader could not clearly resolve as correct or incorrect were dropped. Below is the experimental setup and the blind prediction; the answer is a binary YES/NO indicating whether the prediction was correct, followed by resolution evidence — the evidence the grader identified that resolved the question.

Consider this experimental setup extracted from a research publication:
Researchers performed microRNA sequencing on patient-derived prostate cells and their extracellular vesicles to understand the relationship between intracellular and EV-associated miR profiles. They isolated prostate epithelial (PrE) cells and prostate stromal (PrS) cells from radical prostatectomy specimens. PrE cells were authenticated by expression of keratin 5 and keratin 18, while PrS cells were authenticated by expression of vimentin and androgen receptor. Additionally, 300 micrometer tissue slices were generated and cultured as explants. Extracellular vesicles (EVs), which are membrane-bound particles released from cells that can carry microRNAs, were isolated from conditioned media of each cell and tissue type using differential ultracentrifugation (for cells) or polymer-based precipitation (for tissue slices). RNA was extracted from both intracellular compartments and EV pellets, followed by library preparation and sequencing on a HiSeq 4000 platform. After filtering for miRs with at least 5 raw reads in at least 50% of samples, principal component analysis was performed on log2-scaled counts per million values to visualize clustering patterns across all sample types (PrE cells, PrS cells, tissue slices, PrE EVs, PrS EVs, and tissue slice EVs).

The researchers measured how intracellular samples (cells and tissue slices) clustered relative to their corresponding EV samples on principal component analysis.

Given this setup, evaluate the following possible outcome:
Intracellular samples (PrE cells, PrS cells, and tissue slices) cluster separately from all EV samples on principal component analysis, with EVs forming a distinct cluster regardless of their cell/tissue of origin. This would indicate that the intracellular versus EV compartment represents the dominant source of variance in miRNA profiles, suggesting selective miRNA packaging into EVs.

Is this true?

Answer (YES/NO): NO